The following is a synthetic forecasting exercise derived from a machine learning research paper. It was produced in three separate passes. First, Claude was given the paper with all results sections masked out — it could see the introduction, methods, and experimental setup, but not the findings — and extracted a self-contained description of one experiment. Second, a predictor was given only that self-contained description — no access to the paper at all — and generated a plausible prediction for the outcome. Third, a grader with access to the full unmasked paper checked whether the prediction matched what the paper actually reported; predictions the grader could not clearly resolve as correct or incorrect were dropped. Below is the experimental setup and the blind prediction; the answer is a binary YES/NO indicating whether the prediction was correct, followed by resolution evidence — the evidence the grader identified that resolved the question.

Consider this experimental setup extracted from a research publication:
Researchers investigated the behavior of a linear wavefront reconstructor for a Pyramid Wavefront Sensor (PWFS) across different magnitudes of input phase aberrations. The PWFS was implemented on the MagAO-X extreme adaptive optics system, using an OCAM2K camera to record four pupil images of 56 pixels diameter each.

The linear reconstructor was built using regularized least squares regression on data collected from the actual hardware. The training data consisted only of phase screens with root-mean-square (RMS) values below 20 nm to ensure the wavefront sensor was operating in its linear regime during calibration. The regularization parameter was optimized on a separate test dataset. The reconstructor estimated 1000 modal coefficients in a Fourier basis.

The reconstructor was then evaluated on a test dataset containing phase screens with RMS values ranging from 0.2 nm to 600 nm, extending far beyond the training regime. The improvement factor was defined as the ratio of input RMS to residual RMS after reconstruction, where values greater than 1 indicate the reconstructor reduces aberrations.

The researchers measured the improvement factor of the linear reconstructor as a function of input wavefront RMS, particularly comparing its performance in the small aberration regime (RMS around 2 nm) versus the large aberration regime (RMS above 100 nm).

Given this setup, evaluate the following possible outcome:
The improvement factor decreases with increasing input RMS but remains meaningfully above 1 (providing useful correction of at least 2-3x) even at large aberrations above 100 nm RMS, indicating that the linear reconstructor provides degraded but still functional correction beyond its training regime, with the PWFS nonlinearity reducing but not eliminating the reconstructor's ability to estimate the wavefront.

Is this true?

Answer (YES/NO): NO